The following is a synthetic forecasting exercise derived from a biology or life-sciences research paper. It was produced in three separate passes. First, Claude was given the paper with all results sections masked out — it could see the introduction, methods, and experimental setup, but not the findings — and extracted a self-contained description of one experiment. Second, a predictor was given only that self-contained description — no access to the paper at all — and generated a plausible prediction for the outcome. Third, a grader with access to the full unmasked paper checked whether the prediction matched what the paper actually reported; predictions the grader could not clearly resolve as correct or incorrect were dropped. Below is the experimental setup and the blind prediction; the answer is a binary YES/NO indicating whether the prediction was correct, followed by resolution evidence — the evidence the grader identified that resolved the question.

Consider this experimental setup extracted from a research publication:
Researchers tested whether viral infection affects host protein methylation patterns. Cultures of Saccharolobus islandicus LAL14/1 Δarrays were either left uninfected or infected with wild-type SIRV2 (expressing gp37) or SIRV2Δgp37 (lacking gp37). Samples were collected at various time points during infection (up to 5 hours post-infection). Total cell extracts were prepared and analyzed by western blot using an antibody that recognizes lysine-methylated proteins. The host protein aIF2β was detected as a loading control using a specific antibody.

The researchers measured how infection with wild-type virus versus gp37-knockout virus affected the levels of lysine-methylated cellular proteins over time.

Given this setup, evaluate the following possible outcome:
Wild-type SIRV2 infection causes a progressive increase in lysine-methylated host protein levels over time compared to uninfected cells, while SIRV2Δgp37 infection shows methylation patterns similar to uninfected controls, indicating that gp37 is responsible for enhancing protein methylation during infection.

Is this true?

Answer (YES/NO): NO